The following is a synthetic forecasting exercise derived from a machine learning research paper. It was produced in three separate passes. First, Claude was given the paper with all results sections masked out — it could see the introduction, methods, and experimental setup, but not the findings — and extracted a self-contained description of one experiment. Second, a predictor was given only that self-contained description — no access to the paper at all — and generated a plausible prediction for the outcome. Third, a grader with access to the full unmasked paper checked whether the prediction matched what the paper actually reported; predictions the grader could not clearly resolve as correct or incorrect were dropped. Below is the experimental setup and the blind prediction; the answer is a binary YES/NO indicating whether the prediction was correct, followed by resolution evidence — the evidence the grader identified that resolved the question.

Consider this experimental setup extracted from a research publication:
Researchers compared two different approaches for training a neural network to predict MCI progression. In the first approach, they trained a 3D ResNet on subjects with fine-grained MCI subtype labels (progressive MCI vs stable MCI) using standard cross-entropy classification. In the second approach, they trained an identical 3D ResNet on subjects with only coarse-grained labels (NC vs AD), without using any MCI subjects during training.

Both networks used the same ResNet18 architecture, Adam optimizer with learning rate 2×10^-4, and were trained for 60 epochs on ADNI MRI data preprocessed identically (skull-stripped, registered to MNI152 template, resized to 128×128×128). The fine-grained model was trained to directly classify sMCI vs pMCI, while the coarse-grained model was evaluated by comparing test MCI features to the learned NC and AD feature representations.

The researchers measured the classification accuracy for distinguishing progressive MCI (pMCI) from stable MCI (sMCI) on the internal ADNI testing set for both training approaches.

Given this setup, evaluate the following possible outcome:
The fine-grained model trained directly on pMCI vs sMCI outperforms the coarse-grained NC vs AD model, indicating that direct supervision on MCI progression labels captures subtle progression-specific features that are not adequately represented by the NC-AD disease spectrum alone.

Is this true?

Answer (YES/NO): NO